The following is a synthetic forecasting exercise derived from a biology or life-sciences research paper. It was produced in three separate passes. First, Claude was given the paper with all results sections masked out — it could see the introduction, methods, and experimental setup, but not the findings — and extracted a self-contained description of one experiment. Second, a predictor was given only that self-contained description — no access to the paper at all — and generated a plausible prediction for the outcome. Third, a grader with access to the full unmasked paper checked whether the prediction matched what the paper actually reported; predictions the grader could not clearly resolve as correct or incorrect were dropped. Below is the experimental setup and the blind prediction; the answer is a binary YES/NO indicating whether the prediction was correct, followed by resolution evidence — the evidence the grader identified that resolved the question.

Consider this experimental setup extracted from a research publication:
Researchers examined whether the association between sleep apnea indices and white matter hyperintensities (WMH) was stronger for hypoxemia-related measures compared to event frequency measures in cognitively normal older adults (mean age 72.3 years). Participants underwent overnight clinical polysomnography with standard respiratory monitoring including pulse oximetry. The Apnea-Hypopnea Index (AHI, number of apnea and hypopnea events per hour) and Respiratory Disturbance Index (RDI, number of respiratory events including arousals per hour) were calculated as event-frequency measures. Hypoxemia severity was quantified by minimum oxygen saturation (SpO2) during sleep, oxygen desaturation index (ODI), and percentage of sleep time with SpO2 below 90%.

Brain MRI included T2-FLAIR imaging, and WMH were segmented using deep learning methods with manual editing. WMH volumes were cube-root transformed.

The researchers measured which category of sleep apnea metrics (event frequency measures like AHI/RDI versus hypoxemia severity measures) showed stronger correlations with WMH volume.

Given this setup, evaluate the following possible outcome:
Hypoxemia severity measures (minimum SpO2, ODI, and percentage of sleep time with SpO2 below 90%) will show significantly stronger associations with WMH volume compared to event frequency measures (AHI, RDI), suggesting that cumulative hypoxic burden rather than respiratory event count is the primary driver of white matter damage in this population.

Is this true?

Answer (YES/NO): NO